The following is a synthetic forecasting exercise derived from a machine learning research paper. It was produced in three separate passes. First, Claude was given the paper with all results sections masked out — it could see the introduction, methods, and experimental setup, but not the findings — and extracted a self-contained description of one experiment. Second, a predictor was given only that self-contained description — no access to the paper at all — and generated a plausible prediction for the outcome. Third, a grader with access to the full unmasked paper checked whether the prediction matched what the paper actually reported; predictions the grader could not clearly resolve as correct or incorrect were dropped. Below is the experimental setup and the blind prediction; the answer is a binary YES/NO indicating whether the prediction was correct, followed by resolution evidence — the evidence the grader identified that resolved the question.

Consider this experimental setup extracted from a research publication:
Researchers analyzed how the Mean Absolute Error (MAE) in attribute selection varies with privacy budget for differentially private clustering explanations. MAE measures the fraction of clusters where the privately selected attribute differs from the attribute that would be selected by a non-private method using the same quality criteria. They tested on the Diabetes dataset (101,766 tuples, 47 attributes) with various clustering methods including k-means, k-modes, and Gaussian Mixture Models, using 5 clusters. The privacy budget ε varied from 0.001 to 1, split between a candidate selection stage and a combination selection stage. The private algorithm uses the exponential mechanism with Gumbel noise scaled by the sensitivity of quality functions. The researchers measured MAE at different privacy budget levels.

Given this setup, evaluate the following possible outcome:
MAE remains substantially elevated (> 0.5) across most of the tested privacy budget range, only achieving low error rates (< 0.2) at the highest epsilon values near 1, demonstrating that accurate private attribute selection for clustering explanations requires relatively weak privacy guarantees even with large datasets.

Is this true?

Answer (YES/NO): NO